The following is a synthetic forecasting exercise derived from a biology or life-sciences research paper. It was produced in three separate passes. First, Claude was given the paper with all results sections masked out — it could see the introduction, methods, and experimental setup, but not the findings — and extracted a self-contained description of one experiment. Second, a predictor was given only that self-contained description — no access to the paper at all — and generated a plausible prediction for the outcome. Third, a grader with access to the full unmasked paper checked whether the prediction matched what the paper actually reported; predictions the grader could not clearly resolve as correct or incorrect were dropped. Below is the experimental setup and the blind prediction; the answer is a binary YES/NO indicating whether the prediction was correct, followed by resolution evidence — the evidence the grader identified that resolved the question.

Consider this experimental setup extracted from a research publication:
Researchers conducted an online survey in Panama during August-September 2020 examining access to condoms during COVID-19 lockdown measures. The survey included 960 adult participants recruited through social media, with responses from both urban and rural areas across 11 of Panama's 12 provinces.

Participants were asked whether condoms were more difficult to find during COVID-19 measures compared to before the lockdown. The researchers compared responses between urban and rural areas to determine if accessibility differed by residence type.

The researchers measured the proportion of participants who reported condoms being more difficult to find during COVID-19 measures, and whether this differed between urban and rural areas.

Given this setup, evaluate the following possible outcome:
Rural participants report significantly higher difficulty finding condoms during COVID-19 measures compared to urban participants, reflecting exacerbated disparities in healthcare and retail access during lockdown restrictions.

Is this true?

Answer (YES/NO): NO